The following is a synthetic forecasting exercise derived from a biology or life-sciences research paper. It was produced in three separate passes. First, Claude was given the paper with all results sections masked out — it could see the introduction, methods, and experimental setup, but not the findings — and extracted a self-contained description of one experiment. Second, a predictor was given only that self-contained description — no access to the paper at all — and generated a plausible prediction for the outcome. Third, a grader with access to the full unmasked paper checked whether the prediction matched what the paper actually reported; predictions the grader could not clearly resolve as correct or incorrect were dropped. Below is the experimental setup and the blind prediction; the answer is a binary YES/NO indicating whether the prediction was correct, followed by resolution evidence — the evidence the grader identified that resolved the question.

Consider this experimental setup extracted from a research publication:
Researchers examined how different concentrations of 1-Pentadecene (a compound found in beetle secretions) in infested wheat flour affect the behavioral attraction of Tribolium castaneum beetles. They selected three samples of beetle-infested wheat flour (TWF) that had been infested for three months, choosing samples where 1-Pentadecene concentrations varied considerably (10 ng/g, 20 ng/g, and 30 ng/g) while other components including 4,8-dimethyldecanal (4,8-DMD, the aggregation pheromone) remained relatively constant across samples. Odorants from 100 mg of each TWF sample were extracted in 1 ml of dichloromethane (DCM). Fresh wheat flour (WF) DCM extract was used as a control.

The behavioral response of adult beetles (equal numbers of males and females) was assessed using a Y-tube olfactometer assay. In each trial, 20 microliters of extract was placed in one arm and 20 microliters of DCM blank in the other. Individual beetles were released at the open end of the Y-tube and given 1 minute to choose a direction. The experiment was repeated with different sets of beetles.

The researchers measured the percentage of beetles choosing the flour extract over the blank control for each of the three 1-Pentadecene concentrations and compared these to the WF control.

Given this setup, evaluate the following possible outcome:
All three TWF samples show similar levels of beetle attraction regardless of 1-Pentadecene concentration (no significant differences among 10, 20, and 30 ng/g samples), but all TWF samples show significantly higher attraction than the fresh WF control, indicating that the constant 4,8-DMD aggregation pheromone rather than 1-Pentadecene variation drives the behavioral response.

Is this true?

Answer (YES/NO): NO